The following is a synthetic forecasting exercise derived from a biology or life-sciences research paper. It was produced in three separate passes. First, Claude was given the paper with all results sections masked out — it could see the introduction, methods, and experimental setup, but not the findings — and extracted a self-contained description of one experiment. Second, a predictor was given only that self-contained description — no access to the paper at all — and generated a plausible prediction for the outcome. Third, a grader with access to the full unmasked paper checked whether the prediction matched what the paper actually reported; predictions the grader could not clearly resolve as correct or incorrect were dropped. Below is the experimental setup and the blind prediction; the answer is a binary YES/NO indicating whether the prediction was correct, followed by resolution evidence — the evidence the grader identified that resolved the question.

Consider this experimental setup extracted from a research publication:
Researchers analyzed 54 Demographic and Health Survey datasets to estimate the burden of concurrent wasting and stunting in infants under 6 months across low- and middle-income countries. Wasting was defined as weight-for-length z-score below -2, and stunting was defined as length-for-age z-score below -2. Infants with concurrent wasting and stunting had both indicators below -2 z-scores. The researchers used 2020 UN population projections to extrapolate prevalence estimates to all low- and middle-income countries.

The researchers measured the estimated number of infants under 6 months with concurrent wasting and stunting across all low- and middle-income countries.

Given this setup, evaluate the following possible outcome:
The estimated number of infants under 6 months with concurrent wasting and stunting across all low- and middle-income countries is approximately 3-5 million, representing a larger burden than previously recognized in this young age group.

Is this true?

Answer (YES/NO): NO